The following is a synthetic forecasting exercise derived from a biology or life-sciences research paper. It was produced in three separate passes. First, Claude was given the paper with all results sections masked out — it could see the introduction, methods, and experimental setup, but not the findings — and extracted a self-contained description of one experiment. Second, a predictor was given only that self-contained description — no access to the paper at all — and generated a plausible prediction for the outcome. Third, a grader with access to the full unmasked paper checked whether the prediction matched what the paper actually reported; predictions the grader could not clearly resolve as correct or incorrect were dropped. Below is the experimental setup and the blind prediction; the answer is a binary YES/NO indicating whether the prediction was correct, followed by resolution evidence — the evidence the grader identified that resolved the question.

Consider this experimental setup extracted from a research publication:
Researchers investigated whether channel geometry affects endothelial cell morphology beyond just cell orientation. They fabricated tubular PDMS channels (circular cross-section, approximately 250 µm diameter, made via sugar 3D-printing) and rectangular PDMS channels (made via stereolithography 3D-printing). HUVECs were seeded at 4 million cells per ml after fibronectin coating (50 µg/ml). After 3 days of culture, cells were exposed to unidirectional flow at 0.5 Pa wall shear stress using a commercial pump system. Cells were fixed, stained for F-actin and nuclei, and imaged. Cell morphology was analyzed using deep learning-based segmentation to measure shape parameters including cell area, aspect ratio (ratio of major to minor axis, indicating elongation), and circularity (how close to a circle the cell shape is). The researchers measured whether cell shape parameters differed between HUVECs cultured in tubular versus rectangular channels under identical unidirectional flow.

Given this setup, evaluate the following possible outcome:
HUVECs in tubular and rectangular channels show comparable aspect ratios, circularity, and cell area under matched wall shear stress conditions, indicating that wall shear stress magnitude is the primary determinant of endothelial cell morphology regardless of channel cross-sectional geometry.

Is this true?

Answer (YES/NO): NO